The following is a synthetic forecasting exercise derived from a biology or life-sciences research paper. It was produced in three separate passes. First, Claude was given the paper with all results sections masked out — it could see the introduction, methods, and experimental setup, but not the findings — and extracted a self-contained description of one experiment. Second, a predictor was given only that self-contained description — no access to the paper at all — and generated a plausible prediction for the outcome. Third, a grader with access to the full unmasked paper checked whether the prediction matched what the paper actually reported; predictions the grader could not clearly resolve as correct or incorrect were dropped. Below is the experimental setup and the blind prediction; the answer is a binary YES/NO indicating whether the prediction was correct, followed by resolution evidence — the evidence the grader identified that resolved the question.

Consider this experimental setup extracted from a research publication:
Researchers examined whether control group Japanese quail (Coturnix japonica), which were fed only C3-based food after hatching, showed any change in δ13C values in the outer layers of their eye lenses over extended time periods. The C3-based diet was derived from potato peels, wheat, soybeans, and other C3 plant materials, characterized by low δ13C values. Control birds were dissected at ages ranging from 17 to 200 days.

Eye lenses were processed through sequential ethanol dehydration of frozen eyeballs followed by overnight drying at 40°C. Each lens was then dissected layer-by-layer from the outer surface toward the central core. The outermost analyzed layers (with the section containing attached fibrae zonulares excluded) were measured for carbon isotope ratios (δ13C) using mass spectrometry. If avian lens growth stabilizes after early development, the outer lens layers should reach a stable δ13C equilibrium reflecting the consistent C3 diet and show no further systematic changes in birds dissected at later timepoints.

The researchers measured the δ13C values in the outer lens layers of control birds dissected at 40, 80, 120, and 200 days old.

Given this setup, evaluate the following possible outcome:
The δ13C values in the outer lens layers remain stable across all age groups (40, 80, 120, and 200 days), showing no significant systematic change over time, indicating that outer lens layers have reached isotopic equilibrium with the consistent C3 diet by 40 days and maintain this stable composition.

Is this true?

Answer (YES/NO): YES